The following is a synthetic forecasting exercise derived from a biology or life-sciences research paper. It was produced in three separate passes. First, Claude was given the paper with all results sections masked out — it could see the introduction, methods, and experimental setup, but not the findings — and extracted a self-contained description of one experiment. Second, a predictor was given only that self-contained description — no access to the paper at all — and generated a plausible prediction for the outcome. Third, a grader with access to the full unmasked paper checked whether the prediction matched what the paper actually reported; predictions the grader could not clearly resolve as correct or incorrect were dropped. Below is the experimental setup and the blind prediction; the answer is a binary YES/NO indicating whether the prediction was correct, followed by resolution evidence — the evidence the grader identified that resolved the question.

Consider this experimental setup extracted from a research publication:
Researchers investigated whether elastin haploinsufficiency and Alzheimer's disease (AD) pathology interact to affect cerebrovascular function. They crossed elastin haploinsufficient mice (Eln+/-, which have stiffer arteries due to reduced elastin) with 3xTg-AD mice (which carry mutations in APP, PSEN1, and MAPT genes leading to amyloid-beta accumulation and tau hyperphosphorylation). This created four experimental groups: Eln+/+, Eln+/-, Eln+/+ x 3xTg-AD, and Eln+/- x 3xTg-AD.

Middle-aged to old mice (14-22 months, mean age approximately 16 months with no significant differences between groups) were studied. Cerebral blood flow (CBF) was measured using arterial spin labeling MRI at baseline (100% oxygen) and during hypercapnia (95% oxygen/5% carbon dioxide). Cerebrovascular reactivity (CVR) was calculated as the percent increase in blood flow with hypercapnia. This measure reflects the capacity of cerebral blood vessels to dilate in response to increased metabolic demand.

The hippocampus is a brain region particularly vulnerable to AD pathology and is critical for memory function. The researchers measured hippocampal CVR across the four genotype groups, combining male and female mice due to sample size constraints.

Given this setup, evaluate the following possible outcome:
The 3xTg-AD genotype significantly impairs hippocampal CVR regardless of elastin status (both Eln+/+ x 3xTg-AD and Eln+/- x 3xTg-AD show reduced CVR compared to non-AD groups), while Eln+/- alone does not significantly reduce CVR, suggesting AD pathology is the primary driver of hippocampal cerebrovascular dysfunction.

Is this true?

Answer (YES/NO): NO